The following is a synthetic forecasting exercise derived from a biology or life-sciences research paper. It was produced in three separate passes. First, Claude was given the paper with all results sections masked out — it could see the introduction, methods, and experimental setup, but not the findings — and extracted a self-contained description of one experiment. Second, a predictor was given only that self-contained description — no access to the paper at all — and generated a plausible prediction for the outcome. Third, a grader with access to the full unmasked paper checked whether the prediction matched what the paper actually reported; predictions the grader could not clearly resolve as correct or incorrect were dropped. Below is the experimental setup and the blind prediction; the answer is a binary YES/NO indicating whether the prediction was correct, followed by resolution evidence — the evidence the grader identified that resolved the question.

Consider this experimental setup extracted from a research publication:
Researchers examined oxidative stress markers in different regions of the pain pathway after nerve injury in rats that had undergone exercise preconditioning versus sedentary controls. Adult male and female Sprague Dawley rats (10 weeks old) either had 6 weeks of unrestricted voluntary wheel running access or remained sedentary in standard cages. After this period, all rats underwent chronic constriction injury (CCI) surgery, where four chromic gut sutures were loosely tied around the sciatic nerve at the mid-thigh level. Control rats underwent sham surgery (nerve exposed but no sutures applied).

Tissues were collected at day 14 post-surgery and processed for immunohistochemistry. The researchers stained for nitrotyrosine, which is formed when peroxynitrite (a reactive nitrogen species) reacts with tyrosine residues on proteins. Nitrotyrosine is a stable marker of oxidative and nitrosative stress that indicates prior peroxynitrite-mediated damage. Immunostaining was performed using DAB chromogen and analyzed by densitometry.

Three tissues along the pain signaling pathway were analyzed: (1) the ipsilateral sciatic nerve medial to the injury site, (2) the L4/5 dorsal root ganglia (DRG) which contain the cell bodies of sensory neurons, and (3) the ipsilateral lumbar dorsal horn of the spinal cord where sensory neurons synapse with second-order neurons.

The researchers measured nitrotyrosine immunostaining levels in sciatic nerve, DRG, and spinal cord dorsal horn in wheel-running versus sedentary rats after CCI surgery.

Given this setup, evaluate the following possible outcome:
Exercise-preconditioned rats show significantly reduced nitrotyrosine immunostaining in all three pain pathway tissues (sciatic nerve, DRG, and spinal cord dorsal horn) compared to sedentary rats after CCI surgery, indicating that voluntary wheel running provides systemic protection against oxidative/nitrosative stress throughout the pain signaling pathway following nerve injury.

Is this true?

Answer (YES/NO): NO